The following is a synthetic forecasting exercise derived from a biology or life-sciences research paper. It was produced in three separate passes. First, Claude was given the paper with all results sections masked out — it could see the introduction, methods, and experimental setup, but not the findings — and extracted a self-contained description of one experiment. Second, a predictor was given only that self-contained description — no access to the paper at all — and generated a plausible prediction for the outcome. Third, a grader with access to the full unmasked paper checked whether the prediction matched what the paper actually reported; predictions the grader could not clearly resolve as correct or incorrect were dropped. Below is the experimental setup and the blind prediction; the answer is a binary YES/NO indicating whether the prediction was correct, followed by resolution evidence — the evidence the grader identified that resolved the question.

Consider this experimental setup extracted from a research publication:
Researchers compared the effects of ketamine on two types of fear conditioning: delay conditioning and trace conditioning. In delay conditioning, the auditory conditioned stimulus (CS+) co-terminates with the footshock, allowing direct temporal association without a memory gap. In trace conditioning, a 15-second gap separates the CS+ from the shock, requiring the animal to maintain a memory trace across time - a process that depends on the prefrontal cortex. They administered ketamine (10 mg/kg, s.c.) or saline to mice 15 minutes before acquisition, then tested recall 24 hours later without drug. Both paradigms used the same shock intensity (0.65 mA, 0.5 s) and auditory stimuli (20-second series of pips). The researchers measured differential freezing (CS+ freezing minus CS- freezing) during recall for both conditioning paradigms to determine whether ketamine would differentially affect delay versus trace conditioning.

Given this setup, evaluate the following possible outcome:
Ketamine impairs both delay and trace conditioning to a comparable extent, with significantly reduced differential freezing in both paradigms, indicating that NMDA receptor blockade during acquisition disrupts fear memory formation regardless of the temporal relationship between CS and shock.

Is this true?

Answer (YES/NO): NO